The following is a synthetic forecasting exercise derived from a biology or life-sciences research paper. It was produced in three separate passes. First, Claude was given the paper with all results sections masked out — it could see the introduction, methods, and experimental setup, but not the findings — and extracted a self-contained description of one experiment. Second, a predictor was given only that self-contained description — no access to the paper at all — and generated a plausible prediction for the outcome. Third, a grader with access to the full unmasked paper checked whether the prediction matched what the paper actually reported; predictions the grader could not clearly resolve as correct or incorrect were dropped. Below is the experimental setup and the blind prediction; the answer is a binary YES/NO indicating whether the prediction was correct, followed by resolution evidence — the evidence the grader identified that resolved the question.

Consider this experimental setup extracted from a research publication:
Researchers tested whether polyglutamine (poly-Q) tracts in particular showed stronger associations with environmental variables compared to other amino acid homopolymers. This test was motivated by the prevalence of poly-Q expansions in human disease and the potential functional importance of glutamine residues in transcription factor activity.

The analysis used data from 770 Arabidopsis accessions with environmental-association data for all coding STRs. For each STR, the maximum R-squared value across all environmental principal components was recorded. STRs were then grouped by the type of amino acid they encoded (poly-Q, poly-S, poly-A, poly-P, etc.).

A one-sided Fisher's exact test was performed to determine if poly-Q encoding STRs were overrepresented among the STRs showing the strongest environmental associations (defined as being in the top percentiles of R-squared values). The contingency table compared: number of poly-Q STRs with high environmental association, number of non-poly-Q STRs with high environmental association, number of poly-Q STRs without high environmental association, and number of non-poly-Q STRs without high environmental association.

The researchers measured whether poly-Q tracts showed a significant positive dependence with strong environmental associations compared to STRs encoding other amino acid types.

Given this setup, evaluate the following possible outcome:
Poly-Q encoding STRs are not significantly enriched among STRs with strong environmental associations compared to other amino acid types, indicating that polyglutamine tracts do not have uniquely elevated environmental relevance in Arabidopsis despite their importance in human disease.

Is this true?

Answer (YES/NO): NO